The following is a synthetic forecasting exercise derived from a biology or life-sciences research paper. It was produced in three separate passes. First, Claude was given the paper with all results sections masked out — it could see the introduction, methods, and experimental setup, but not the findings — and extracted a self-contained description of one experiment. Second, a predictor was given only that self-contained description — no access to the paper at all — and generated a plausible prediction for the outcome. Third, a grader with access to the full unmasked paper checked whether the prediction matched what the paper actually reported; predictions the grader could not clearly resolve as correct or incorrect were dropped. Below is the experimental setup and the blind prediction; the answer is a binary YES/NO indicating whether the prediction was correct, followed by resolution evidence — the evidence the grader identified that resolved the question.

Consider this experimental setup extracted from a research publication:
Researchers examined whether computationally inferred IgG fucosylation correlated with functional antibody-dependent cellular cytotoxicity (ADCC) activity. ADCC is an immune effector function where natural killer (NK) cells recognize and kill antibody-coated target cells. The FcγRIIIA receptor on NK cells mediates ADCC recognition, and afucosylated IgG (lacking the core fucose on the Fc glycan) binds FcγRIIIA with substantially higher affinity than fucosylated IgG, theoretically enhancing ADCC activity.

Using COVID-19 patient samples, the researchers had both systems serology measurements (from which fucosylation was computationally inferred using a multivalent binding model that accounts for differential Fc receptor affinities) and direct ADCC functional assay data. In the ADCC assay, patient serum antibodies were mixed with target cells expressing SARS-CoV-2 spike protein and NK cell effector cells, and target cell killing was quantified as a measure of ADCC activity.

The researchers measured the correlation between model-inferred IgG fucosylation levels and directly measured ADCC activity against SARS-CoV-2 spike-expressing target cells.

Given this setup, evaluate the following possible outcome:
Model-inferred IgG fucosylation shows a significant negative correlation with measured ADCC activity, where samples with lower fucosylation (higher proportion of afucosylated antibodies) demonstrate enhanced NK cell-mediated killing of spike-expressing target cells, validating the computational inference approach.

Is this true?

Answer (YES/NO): YES